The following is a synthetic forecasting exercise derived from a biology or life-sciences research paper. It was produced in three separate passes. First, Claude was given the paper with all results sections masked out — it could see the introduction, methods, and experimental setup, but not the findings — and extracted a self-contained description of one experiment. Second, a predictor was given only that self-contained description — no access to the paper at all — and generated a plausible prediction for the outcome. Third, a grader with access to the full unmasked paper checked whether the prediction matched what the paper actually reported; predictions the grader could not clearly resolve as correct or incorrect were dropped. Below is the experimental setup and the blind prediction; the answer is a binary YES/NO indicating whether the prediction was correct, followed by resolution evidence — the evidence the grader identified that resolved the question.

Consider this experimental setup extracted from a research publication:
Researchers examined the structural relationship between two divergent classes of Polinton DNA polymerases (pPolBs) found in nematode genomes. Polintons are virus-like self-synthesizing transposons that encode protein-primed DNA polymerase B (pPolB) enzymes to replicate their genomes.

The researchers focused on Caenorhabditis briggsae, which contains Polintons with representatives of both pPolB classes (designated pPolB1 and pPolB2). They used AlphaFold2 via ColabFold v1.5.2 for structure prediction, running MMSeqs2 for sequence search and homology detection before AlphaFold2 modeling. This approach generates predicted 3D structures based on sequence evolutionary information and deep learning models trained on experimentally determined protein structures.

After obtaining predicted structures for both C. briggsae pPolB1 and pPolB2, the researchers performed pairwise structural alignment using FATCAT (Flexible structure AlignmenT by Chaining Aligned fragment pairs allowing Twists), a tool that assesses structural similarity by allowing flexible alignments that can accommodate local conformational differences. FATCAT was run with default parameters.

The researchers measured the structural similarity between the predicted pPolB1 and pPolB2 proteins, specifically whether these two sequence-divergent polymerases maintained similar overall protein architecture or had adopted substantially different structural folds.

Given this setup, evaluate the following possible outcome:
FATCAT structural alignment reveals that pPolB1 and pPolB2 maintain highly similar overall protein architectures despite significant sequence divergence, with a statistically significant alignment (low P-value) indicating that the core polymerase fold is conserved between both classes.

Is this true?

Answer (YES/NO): YES